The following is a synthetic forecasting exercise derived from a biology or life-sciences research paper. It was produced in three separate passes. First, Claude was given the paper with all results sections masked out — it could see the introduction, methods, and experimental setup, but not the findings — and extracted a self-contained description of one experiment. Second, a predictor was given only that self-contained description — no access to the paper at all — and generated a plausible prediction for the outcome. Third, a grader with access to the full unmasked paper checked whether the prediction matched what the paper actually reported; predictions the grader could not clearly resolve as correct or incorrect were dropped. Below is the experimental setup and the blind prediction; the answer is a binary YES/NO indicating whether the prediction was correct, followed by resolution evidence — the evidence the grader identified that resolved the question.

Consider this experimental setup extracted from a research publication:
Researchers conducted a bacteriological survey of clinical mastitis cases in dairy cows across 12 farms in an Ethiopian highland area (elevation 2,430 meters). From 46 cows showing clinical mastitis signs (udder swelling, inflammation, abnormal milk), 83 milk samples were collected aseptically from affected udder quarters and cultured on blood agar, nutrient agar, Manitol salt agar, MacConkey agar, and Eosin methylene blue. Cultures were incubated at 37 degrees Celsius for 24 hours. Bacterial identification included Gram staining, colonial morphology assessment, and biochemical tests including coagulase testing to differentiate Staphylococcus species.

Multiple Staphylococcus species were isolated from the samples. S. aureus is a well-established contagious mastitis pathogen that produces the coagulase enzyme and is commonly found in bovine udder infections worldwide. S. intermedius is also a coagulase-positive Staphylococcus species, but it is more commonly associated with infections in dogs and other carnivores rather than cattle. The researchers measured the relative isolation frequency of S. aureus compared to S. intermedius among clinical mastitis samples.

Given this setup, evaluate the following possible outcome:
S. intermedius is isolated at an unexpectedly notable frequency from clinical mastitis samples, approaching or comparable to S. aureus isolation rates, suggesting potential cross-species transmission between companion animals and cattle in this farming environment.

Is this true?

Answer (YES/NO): YES